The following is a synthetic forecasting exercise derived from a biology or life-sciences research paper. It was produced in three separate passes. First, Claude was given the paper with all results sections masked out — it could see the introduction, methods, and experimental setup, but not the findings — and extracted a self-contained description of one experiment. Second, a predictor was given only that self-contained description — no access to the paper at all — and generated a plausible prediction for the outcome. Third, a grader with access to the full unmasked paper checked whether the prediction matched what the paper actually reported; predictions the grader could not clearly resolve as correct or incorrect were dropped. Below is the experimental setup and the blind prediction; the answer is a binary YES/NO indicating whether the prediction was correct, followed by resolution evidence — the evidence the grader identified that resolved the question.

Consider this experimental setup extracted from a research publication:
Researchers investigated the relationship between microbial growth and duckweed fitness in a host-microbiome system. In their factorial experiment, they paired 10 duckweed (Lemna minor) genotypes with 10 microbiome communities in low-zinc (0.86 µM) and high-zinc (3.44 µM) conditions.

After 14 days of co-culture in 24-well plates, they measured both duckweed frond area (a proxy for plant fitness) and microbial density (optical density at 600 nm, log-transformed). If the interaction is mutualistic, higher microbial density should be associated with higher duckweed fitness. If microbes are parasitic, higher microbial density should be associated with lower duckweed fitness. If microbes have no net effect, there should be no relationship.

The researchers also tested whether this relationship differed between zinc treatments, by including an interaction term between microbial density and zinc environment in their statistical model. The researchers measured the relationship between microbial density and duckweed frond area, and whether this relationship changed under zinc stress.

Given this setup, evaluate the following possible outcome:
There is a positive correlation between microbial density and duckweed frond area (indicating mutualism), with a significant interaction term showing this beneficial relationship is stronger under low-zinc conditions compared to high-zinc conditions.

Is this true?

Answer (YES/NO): NO